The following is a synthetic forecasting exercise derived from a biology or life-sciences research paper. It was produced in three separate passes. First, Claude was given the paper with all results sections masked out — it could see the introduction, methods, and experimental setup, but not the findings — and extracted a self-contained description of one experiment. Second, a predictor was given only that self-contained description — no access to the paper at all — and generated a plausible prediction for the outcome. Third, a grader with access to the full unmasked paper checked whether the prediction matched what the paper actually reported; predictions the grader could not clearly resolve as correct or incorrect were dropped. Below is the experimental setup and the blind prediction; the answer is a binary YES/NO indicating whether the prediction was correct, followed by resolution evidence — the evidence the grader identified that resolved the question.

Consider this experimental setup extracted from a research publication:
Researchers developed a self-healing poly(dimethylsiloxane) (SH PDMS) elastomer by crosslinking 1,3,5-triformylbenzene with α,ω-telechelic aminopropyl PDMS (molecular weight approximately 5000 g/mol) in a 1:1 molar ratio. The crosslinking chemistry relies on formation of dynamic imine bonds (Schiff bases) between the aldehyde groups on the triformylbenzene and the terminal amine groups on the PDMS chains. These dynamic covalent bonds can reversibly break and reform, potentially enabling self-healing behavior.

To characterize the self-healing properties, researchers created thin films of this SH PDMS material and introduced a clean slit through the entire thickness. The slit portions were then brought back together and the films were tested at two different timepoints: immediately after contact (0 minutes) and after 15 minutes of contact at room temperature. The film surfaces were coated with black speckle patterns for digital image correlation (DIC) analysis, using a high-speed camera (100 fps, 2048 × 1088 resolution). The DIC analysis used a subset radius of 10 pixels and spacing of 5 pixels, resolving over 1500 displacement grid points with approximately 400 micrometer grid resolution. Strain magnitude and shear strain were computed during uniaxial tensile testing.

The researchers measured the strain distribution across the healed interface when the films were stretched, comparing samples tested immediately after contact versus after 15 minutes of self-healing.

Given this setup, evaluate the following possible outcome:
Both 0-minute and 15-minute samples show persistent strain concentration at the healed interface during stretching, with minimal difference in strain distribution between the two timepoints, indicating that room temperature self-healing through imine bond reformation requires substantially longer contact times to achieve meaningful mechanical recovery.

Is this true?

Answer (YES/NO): NO